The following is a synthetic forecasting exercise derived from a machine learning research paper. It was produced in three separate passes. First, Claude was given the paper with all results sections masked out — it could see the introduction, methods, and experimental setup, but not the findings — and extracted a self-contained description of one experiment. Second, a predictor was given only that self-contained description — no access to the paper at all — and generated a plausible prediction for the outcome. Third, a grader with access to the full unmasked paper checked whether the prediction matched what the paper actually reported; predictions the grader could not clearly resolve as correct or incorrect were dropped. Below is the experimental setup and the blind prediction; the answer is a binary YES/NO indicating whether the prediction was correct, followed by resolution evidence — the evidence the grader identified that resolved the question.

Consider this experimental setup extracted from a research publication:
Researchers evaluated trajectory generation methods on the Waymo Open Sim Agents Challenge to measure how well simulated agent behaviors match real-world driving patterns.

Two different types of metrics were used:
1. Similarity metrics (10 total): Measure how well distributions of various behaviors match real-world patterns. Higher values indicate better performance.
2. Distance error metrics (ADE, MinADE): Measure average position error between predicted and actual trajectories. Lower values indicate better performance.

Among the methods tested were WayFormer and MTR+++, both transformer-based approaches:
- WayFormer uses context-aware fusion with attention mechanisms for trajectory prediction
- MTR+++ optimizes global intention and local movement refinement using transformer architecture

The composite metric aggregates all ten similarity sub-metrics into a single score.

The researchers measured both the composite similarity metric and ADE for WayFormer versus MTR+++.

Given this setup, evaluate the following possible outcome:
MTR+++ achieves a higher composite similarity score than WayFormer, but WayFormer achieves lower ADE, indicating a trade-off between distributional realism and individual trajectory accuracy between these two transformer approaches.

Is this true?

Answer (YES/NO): NO